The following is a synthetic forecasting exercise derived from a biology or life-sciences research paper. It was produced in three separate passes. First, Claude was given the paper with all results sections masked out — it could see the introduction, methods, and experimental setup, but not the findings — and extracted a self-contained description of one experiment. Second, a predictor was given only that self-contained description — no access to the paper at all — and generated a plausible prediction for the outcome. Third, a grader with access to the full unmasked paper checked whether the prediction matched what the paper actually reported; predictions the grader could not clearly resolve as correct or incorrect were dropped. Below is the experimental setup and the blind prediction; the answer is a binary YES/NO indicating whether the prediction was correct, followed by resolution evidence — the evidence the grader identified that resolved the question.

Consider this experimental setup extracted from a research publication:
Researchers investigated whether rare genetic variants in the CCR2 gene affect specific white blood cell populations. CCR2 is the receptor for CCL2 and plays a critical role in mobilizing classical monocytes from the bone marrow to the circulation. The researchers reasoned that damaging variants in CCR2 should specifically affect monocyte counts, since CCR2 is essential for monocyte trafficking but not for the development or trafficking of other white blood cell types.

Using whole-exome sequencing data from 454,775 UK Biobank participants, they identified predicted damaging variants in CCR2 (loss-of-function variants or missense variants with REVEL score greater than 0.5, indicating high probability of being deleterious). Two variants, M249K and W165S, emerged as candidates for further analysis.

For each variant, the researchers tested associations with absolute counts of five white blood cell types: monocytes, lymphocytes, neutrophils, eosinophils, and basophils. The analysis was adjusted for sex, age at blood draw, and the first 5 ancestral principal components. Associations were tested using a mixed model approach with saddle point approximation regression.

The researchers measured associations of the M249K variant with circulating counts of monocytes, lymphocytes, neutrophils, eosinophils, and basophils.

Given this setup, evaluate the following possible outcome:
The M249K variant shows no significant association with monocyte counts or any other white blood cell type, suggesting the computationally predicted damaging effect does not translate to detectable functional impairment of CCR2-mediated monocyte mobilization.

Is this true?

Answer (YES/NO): NO